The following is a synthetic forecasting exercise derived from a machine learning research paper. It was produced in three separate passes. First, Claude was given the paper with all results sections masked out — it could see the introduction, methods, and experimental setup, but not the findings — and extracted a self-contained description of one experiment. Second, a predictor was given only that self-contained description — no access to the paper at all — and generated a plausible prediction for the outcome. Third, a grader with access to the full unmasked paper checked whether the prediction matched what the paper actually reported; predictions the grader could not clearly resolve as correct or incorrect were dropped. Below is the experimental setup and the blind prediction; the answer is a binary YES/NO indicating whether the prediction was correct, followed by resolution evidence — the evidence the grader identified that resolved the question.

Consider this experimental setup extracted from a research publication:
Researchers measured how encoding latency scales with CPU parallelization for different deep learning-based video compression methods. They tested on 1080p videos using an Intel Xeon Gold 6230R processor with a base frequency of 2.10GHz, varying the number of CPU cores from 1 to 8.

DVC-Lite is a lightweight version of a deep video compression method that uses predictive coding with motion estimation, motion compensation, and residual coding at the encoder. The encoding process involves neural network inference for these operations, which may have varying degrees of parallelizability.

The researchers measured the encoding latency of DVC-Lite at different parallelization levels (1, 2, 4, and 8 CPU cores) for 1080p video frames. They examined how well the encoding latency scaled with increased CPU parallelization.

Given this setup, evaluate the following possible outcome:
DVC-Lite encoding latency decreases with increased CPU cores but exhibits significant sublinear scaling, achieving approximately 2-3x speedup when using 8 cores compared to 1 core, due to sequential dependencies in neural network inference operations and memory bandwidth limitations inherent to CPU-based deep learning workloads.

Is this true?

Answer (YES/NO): NO